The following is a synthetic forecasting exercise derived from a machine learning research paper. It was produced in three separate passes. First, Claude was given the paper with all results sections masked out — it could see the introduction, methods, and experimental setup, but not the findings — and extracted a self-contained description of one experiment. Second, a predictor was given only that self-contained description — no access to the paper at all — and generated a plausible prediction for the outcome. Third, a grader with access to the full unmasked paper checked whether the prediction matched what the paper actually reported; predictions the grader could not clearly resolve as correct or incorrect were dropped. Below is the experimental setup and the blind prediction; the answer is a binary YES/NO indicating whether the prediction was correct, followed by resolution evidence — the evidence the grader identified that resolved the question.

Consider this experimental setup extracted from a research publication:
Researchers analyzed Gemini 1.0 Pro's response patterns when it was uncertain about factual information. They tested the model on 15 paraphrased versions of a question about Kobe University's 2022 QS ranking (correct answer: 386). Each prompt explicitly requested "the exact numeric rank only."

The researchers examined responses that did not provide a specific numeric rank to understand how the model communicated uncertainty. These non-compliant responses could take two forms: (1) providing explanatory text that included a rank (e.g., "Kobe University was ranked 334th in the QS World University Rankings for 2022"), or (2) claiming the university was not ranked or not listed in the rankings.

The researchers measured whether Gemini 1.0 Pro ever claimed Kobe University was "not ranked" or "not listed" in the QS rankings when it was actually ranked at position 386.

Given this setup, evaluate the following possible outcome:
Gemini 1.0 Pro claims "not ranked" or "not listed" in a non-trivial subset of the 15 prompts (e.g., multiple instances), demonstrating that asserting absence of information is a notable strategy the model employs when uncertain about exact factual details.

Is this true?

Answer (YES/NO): YES